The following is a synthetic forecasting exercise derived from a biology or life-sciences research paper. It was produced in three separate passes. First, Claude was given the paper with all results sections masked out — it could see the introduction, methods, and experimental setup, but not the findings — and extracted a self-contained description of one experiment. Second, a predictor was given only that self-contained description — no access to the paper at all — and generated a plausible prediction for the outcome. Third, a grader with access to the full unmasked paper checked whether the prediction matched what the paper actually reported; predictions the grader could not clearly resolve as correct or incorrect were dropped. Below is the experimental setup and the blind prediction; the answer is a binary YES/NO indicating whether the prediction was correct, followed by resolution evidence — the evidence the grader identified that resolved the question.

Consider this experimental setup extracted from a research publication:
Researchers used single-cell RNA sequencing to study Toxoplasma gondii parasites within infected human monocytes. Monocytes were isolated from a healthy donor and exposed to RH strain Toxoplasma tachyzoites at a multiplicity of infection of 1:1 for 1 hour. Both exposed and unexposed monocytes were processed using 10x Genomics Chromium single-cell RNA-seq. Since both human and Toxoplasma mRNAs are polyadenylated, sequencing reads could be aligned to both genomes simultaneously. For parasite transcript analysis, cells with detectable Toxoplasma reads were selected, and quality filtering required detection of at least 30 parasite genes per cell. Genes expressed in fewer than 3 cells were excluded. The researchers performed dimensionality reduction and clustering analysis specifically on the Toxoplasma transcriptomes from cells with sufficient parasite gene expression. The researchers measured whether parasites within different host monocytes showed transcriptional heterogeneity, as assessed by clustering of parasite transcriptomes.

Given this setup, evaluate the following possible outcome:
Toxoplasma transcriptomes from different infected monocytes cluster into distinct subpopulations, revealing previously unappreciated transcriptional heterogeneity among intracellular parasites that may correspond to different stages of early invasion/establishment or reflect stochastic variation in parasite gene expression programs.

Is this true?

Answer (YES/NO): YES